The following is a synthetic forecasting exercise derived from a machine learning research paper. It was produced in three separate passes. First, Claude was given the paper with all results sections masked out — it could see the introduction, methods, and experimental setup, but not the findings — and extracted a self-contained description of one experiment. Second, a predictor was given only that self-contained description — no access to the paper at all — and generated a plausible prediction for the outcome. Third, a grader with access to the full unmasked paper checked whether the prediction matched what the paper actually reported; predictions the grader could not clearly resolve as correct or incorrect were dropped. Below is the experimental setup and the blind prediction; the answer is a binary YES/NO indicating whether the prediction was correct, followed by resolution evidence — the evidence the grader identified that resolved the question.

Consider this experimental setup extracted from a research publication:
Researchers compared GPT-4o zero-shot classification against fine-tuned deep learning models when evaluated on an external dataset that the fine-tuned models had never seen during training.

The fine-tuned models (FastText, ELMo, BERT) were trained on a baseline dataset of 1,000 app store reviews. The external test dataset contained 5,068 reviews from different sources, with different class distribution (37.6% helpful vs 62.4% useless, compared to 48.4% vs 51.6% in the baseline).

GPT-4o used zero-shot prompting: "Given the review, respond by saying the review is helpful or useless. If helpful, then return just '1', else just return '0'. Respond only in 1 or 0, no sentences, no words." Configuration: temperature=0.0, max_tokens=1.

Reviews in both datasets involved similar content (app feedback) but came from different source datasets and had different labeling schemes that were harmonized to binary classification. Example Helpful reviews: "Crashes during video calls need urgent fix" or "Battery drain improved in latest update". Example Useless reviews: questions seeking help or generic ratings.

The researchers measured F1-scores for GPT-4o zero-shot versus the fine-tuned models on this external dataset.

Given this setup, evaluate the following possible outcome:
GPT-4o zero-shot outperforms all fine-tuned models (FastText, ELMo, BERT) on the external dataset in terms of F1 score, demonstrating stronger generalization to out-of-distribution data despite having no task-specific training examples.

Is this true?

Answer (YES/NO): NO